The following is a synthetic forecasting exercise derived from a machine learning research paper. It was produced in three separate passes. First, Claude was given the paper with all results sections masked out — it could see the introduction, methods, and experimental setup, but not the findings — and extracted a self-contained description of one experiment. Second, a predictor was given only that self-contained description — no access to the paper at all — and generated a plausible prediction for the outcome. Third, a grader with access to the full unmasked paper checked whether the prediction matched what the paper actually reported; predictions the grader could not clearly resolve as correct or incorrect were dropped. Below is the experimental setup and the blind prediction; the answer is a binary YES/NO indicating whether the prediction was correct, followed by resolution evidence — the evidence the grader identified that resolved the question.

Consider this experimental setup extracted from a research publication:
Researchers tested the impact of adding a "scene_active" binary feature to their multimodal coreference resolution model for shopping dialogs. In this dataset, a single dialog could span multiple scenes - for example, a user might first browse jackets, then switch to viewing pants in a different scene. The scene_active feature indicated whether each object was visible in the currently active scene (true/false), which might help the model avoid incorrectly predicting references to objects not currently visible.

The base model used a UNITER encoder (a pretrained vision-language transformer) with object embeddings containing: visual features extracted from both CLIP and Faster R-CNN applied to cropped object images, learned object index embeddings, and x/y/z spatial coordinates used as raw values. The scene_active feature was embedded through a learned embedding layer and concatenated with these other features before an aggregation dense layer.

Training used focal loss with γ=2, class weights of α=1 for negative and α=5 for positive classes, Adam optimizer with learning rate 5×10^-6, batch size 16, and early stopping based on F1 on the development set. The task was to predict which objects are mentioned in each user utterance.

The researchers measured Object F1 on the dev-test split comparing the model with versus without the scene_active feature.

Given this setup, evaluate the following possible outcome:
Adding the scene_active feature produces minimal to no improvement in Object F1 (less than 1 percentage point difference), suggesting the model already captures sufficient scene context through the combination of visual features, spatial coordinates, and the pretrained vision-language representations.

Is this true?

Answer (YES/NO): YES